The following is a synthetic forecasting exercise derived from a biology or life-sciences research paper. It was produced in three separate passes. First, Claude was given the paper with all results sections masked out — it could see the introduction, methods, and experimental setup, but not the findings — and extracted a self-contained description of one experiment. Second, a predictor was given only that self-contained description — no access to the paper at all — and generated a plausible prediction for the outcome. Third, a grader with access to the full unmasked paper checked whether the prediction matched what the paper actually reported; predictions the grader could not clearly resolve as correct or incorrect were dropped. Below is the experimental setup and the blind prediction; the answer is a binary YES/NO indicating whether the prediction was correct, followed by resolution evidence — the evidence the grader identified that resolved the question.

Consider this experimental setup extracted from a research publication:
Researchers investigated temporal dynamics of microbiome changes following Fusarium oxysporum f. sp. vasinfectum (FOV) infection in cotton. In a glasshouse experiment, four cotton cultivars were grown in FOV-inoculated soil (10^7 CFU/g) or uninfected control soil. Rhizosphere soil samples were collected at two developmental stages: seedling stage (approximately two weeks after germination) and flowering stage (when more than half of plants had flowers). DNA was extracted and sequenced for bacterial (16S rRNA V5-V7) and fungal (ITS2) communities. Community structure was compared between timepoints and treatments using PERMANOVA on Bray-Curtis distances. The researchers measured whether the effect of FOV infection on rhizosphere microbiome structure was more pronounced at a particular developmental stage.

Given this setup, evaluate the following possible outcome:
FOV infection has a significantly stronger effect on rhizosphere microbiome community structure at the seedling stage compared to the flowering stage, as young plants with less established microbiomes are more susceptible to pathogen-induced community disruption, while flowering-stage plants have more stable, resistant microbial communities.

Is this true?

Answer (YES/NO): YES